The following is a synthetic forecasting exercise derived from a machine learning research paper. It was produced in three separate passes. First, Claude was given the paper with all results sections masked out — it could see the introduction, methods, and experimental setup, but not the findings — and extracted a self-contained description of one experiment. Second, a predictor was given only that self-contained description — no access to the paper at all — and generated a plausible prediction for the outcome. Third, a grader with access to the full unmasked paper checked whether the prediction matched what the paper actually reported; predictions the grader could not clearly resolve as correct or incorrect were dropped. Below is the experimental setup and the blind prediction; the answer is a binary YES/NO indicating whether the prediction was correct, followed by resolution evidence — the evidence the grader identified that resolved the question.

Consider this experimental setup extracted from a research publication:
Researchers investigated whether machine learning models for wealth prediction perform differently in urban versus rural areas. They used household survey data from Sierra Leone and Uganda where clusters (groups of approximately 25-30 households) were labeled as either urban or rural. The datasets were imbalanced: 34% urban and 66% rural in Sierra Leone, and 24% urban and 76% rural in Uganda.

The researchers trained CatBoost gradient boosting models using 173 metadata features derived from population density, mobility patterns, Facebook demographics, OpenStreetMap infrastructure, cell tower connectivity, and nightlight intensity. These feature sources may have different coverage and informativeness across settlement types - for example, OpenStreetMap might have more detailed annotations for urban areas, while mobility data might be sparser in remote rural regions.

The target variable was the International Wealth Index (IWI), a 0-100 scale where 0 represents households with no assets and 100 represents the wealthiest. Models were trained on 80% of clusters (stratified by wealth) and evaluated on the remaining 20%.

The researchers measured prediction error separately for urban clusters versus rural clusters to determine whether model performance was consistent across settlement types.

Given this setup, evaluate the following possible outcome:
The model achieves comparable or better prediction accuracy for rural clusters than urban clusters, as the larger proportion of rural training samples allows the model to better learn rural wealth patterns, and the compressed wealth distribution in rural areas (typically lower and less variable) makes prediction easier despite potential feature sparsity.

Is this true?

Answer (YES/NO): NO